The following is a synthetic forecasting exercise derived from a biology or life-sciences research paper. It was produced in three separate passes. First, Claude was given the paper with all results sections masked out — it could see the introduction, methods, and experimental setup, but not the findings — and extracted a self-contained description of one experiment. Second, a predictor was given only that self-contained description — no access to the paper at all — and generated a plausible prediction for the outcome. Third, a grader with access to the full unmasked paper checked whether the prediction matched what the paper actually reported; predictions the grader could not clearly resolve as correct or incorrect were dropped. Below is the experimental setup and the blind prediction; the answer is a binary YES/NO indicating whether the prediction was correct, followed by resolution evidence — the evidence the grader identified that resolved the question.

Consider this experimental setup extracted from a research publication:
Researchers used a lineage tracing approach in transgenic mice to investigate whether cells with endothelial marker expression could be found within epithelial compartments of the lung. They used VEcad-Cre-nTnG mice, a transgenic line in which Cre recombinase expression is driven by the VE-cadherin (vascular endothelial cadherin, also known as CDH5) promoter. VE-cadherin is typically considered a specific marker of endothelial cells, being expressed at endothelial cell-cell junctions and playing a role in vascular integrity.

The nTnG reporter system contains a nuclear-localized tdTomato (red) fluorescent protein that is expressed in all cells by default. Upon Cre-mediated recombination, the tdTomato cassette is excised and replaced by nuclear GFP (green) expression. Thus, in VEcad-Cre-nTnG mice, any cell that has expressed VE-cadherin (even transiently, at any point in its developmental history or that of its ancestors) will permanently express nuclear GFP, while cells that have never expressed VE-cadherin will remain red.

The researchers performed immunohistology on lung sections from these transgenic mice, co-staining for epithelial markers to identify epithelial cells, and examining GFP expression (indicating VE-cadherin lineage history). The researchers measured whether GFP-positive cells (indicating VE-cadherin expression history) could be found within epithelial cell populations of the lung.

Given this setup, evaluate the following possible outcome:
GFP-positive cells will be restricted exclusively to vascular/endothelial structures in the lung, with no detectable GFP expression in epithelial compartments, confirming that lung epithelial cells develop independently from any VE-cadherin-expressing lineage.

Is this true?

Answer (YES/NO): NO